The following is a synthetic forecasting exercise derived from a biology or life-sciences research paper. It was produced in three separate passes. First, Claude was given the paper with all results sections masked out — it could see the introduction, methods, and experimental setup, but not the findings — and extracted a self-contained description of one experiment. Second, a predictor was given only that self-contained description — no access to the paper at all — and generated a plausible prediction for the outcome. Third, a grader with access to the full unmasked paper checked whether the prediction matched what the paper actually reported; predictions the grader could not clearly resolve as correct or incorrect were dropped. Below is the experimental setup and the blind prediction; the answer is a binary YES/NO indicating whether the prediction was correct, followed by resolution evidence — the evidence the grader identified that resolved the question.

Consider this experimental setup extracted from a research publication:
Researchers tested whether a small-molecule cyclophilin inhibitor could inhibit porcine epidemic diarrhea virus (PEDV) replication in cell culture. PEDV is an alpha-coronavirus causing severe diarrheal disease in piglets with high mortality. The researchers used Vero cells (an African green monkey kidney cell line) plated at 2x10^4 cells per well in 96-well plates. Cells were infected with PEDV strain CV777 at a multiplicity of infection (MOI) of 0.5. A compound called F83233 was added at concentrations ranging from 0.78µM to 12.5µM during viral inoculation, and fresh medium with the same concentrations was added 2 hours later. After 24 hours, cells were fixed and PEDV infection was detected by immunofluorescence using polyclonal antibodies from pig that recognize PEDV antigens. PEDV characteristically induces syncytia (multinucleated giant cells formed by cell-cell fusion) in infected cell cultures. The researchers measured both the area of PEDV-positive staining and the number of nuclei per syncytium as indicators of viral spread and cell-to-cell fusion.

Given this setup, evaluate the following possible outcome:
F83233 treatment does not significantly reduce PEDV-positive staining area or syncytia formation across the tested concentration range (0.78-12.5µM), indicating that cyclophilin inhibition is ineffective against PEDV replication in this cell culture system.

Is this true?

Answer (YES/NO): NO